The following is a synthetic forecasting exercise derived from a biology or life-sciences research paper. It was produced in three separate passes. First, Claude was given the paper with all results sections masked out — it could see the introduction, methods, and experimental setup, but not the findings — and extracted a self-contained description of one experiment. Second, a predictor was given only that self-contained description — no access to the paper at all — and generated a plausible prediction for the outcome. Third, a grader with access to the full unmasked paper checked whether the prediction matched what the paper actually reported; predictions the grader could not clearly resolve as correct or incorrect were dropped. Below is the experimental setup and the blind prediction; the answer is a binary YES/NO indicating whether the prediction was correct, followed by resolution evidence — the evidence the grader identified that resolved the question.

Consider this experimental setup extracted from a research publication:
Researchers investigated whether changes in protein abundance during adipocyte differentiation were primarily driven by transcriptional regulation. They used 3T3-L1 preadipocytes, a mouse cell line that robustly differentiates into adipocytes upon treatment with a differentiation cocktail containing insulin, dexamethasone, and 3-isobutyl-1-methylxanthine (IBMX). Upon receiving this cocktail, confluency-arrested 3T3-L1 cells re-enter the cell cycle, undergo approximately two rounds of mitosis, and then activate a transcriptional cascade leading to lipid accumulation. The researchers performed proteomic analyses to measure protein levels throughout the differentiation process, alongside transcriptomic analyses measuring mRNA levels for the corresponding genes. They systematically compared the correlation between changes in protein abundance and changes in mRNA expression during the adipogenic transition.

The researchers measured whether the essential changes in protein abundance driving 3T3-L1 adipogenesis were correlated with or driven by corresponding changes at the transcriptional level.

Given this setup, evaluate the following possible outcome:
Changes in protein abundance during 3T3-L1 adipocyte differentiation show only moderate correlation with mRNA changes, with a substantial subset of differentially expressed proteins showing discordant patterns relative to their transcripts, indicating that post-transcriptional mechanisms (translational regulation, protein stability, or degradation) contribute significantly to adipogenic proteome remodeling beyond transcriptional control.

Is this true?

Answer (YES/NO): NO